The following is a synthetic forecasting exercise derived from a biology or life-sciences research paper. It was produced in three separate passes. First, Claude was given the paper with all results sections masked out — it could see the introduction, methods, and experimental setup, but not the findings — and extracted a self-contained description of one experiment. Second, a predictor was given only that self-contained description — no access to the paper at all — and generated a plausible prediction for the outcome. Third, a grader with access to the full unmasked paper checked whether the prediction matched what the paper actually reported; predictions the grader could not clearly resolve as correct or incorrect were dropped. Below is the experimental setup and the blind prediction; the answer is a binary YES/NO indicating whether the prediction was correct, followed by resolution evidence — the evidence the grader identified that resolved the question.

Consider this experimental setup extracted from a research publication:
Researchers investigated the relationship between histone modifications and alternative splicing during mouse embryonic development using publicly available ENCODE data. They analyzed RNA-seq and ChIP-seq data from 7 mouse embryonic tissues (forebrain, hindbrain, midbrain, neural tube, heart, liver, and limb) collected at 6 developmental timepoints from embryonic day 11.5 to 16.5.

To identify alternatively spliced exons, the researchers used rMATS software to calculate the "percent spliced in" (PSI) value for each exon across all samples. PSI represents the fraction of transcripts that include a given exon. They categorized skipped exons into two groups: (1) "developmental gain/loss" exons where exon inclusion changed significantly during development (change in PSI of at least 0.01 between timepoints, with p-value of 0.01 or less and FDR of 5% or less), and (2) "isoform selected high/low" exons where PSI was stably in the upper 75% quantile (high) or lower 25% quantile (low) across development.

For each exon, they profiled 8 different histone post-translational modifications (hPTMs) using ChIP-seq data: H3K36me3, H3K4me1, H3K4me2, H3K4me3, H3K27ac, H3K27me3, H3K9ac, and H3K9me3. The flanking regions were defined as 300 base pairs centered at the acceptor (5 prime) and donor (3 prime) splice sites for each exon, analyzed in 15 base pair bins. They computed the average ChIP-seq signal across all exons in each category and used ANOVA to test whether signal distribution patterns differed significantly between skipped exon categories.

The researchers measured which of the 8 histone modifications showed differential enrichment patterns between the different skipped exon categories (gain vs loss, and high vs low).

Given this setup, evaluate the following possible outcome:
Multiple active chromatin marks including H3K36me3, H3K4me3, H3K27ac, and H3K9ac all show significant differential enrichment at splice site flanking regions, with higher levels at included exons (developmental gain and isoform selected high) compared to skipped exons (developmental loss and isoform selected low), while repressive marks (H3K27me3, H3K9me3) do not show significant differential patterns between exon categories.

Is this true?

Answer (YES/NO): NO